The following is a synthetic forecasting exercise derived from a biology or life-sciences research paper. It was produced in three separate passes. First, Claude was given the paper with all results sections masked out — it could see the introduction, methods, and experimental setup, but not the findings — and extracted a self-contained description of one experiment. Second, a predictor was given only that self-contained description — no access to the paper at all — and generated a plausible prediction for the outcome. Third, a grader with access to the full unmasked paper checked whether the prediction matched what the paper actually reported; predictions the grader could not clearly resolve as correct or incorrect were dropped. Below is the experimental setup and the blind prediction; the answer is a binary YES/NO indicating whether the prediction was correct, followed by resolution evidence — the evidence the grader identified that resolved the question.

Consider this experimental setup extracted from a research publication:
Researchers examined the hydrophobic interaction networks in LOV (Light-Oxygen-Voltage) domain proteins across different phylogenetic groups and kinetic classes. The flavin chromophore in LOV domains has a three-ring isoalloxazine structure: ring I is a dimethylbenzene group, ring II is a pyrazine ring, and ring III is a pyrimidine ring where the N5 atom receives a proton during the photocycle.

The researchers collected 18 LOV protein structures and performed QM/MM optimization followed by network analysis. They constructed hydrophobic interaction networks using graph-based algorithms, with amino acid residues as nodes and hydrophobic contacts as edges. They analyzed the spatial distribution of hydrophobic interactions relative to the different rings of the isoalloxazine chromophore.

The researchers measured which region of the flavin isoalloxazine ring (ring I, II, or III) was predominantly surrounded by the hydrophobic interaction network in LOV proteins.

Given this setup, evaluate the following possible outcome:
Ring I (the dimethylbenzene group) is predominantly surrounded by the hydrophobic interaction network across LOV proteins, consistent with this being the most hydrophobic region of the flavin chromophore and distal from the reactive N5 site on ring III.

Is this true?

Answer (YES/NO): NO